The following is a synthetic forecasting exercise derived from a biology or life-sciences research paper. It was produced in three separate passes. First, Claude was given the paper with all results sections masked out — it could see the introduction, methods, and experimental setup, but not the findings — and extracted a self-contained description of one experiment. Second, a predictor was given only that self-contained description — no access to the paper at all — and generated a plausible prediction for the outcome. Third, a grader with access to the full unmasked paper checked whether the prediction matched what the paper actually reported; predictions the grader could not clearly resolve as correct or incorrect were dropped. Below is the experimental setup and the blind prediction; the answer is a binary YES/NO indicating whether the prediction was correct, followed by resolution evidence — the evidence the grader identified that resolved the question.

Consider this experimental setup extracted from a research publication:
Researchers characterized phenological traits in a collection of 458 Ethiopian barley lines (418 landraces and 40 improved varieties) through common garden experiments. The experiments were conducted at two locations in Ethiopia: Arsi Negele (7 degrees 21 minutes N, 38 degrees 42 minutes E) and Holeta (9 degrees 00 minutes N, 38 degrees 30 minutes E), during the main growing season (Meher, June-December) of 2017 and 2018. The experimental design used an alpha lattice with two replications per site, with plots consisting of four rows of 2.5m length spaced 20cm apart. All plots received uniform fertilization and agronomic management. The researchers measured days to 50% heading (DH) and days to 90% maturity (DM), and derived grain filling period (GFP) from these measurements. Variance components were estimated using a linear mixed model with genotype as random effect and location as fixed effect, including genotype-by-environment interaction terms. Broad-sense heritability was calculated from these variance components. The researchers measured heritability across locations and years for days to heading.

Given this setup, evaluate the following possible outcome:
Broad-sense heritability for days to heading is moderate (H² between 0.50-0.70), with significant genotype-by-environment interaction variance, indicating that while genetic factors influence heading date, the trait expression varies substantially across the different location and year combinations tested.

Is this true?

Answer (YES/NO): NO